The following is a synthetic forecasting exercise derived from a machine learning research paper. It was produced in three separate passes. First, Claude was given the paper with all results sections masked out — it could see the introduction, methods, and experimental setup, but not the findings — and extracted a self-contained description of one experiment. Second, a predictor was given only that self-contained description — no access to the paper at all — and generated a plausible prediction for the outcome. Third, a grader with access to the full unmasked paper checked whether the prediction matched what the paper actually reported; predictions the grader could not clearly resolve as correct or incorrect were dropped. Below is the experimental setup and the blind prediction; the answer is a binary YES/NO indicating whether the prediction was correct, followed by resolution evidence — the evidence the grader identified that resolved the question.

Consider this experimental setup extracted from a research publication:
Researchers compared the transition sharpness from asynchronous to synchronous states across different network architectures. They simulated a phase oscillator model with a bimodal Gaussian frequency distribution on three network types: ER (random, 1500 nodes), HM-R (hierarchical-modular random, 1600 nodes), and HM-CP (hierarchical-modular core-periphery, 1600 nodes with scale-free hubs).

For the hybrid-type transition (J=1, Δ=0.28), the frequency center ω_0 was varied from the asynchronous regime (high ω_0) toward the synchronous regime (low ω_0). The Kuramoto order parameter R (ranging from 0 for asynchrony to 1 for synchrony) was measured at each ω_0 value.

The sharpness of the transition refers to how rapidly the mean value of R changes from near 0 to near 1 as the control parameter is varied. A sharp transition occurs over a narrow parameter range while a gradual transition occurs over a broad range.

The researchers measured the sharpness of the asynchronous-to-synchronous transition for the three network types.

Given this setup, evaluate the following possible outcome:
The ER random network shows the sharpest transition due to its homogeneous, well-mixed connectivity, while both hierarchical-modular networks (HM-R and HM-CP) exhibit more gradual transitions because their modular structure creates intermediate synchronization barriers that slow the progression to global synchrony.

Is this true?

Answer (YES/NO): YES